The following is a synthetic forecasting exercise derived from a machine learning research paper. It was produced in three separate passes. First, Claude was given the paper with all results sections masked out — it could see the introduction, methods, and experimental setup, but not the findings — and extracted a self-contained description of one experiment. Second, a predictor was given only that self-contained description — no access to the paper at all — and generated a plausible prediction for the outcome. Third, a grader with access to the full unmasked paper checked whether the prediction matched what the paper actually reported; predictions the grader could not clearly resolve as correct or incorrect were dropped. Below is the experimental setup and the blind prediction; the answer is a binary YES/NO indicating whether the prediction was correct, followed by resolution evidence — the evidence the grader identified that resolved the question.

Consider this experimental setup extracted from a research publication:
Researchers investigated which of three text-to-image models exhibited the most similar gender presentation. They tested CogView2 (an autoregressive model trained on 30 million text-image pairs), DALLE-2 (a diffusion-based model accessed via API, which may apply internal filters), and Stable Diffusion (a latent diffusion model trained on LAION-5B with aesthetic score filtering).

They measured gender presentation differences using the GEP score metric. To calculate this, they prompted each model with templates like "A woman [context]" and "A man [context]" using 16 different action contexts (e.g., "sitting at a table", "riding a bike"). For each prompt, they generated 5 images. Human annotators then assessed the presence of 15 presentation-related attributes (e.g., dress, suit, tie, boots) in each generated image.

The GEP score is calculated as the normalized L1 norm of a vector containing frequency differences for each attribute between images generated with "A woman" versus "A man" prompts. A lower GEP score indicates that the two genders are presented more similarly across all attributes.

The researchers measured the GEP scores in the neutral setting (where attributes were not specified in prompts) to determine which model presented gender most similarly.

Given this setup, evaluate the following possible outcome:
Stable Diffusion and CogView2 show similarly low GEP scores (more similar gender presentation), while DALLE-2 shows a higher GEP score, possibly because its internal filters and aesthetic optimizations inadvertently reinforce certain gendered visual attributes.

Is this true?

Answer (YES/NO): NO